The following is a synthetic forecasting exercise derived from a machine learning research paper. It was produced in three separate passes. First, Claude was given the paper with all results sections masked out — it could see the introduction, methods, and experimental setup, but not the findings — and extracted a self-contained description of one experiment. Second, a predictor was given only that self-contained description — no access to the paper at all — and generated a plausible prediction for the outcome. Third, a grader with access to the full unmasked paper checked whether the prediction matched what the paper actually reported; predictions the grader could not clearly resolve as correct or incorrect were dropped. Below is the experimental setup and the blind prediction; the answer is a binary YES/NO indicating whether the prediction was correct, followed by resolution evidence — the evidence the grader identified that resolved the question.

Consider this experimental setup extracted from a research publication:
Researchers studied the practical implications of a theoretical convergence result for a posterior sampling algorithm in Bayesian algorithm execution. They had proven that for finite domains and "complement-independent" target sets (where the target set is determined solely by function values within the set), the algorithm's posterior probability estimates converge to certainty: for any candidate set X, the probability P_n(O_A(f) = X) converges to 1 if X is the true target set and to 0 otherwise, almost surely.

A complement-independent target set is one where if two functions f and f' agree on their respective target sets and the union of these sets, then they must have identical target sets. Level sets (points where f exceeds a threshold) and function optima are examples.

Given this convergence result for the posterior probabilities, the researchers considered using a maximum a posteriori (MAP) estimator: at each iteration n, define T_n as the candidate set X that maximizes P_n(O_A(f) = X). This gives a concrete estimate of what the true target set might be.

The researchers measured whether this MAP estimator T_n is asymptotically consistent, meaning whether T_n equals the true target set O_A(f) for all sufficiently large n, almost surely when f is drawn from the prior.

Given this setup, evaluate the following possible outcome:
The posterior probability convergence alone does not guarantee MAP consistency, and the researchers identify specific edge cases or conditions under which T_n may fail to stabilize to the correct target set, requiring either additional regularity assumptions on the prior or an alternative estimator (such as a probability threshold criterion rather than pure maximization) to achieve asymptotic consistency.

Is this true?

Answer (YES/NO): NO